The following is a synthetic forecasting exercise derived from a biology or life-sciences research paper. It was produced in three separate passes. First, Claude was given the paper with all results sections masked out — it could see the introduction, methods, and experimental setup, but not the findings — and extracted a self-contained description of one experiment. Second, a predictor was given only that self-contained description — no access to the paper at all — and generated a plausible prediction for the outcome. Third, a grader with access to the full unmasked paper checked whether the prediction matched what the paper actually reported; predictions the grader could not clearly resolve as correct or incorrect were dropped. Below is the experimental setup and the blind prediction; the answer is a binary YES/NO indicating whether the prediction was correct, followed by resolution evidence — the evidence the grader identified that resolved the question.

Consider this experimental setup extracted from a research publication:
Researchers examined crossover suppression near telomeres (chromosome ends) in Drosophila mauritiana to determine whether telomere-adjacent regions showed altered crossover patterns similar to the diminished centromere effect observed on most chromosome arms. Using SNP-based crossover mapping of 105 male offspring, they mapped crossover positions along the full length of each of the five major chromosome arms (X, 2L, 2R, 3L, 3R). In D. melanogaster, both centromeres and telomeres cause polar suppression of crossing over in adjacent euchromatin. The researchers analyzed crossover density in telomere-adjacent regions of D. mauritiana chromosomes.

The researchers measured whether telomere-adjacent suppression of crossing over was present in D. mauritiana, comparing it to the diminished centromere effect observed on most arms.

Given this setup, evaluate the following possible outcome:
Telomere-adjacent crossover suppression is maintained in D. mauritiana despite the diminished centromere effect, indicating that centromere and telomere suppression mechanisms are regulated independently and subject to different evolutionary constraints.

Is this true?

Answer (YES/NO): YES